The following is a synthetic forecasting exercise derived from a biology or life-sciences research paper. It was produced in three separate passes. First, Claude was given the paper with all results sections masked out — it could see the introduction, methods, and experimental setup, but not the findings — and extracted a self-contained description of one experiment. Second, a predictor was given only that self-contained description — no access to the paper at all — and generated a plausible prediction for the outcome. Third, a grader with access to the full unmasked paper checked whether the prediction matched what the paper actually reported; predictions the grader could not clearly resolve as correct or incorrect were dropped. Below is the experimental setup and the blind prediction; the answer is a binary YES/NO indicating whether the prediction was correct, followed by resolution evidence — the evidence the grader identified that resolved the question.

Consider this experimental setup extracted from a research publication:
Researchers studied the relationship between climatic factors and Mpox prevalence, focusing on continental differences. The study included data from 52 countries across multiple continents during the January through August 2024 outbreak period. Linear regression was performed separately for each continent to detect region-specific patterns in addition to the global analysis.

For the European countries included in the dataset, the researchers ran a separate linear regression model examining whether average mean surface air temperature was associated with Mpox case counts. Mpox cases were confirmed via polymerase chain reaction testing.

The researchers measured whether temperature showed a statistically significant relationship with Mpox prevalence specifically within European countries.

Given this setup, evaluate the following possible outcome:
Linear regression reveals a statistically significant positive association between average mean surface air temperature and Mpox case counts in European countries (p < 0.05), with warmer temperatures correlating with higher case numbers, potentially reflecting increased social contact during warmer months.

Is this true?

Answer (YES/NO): YES